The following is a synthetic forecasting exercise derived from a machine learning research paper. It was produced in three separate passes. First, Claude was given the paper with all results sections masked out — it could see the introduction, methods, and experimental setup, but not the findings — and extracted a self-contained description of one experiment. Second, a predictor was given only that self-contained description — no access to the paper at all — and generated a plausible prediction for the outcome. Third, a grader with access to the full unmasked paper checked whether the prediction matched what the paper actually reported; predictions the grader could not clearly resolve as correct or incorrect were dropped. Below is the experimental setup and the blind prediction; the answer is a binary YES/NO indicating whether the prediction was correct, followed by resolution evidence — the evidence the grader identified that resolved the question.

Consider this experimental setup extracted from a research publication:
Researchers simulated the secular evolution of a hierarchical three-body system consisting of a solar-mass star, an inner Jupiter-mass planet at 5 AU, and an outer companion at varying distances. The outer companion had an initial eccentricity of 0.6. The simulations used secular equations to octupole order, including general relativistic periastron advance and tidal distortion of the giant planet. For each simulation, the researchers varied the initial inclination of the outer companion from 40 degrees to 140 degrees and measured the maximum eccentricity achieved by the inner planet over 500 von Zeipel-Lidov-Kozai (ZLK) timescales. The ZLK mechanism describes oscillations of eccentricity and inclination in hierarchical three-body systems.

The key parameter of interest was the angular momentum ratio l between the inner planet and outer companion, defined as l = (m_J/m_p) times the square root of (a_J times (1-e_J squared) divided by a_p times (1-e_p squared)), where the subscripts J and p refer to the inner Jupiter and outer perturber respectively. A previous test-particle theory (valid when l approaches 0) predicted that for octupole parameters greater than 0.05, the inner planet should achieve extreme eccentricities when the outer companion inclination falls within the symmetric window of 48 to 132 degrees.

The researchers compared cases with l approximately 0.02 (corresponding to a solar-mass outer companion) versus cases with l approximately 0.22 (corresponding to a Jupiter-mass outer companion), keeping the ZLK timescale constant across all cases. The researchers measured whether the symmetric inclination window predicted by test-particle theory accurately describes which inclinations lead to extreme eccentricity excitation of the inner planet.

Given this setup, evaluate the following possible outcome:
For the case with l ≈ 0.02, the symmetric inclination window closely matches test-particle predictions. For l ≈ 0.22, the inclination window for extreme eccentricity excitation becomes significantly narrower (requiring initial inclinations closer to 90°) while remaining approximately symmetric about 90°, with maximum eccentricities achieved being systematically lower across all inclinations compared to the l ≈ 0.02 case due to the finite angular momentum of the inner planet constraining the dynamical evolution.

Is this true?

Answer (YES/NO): NO